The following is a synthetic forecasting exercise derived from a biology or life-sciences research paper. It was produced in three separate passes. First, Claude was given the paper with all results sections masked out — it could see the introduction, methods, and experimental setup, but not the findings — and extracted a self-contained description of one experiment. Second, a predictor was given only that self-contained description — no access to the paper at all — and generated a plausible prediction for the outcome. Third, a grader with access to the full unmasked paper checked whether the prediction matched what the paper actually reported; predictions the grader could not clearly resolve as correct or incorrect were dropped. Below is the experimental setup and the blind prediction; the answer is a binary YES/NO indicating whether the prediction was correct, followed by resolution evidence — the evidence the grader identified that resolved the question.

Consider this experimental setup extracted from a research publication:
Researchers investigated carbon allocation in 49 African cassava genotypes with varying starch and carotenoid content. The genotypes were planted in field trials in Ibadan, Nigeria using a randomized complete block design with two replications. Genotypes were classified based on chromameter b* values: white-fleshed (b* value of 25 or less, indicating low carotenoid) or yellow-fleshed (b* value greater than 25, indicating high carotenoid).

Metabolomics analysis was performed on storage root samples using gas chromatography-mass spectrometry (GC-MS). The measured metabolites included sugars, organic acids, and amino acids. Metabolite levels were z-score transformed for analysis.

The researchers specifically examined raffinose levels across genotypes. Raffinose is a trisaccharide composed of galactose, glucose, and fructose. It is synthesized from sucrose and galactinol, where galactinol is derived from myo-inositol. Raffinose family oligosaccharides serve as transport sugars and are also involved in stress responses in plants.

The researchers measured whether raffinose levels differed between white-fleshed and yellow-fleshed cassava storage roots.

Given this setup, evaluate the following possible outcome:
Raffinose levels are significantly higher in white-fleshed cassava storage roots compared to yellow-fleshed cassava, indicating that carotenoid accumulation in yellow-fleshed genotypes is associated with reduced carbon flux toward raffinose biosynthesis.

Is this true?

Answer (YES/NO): NO